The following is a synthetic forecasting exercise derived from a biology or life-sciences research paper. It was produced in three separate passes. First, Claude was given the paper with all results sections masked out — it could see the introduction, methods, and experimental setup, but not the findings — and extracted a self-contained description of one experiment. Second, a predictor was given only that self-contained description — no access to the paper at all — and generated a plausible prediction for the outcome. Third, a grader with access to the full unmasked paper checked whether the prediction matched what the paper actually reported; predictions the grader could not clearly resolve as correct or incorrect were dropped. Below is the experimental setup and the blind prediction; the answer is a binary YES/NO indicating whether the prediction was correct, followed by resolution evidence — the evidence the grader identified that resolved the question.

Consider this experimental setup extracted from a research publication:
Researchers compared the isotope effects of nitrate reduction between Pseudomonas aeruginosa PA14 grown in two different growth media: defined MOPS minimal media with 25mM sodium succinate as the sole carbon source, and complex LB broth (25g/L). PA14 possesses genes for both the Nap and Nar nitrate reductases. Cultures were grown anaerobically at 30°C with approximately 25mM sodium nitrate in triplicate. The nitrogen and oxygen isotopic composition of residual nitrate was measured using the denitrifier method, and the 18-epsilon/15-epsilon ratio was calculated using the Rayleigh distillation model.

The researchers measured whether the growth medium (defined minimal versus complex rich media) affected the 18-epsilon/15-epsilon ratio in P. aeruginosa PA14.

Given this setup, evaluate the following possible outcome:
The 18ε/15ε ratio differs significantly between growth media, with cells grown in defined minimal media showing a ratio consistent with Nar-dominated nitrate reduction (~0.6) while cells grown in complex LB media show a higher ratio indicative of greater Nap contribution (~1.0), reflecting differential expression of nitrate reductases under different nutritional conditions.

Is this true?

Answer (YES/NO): NO